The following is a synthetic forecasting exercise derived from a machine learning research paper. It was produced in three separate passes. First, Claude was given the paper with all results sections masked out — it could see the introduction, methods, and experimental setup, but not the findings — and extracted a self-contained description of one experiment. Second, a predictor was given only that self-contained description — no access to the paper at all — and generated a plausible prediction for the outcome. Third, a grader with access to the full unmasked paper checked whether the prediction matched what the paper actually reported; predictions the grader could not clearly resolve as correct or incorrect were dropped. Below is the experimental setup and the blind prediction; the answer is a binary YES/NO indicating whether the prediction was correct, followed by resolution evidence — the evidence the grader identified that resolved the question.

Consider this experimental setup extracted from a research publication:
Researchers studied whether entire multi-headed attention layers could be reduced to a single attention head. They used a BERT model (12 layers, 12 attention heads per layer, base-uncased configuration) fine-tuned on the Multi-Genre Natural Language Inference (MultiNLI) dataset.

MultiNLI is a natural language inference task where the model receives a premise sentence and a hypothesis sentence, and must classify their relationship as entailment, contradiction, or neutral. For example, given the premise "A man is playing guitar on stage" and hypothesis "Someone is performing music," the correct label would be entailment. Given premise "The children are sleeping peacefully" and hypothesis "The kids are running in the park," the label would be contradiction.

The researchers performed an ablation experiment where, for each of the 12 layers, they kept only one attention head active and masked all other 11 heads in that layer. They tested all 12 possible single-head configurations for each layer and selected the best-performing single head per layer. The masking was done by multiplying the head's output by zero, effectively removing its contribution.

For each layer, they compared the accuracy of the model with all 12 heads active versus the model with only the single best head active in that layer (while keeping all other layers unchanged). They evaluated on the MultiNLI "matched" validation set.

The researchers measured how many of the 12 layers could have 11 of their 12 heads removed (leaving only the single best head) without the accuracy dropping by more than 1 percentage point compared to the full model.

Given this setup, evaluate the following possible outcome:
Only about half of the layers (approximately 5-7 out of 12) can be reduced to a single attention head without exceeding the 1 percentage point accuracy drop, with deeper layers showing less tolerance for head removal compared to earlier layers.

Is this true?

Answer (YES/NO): NO